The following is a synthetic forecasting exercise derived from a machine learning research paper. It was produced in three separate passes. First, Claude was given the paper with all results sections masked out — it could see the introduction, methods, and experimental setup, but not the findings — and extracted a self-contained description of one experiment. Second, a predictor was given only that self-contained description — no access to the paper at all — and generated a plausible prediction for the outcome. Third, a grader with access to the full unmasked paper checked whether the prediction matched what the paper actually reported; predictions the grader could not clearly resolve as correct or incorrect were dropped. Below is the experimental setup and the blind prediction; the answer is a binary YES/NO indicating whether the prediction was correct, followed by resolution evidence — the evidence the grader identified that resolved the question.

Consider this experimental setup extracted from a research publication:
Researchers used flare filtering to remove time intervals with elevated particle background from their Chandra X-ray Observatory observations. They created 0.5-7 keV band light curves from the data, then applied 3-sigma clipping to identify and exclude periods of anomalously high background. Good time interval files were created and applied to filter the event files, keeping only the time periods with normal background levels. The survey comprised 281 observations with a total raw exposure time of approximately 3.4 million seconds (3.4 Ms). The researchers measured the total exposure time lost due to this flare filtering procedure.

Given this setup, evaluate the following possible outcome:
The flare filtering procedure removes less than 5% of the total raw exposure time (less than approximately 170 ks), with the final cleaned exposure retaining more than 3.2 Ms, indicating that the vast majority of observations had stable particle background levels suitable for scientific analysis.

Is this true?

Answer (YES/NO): YES